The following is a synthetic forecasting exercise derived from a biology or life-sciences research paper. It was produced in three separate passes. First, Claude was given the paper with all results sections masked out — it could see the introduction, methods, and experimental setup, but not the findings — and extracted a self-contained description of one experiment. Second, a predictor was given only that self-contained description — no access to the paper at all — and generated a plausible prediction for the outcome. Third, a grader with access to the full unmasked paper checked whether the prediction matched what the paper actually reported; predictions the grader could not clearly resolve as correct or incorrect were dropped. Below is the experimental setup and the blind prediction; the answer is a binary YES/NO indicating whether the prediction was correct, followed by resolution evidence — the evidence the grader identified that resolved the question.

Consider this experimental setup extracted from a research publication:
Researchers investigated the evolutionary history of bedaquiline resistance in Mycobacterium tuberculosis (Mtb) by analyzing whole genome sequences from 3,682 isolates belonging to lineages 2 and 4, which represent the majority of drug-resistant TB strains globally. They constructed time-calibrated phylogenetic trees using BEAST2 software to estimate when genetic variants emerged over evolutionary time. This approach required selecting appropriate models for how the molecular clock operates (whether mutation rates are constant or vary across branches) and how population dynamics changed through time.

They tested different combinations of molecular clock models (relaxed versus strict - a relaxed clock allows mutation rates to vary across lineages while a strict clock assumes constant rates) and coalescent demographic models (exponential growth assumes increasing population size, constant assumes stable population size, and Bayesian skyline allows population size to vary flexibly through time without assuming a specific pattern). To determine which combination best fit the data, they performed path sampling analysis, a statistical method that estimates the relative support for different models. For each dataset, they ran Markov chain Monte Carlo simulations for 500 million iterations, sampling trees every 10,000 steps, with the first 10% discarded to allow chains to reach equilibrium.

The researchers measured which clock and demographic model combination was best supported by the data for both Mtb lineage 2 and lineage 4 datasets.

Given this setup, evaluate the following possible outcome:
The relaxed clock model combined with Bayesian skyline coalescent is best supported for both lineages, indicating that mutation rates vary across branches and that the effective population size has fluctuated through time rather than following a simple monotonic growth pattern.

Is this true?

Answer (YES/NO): NO